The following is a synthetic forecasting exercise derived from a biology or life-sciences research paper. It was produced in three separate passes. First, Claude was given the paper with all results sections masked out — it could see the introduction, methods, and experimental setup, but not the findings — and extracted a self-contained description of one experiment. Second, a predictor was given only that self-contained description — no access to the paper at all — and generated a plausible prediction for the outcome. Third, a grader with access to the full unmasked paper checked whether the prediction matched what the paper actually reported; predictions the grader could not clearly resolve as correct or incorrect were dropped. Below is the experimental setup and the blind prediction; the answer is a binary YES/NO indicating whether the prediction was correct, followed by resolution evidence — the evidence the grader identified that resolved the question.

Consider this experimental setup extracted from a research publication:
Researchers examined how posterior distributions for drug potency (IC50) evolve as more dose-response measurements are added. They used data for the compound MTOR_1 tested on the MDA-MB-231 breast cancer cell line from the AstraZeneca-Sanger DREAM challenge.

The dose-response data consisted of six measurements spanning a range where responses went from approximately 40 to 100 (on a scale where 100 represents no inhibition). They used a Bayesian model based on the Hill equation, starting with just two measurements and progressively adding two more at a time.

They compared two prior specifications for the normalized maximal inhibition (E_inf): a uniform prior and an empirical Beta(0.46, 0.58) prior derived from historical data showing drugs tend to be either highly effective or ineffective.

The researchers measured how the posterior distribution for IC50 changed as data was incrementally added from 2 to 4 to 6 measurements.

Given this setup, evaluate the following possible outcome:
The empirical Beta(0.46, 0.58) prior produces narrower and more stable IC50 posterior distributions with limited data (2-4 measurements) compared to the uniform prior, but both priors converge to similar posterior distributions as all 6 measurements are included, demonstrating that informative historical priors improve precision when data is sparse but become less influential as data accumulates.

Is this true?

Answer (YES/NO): NO